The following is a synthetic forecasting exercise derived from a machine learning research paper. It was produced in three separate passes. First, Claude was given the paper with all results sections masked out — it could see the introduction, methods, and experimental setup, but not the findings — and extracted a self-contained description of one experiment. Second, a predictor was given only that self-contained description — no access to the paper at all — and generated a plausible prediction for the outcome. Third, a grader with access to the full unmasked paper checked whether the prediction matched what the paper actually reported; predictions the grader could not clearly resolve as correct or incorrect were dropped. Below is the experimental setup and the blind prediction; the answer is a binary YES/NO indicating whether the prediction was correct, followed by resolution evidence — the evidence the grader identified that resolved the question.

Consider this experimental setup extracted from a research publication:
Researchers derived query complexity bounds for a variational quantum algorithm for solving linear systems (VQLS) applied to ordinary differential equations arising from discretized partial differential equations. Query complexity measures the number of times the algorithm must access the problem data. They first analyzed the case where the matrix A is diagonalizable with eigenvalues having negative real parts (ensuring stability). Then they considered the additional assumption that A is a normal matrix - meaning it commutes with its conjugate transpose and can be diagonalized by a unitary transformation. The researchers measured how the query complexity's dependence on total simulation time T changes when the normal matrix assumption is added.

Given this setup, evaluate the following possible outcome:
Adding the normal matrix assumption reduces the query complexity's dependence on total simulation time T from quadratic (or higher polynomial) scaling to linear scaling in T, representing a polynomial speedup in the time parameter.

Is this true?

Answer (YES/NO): NO